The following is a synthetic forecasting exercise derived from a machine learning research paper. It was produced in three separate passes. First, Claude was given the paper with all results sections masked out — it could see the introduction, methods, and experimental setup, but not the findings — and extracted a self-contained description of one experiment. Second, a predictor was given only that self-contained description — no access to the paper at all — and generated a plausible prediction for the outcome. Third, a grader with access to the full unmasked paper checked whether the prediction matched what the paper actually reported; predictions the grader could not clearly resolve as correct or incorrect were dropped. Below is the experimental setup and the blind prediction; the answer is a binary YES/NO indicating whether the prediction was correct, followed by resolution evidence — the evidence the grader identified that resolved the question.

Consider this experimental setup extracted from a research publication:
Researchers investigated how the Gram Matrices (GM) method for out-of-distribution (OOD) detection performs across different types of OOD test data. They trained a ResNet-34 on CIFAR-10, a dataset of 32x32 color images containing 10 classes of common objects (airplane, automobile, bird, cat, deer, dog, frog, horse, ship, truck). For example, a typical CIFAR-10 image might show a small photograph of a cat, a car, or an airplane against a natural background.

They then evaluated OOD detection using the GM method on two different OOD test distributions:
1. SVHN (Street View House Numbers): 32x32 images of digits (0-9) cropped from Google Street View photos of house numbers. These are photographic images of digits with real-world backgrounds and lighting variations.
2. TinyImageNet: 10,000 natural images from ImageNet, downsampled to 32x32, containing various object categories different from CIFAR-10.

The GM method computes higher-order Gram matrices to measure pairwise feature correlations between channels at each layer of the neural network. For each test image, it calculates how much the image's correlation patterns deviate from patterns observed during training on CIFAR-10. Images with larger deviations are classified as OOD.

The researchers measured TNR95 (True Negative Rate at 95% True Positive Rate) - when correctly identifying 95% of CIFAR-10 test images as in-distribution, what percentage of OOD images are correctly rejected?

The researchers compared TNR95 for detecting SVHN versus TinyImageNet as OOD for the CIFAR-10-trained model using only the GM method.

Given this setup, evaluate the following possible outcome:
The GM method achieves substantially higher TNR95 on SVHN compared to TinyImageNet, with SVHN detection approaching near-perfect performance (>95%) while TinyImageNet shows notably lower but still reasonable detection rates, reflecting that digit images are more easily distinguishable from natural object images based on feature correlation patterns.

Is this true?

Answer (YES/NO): NO